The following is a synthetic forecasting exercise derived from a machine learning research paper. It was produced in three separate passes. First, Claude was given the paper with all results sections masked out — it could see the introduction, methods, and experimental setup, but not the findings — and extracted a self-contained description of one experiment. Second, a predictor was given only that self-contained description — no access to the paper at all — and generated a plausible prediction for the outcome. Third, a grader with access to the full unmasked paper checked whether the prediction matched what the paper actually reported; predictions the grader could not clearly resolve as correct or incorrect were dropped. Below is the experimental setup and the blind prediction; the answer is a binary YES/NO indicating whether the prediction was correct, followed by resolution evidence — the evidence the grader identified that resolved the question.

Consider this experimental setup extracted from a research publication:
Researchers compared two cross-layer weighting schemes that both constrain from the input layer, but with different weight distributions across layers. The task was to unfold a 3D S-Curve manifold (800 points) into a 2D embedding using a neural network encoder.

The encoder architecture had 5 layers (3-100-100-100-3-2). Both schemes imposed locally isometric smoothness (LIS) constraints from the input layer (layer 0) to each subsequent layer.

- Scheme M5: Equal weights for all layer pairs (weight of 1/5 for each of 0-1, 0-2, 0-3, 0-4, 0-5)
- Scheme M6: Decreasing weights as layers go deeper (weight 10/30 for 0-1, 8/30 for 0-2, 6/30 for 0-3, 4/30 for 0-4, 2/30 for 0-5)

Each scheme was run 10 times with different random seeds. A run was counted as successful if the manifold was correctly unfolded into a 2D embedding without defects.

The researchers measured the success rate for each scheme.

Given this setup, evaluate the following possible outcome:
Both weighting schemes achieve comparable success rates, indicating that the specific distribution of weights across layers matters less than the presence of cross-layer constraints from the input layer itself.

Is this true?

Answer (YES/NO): NO